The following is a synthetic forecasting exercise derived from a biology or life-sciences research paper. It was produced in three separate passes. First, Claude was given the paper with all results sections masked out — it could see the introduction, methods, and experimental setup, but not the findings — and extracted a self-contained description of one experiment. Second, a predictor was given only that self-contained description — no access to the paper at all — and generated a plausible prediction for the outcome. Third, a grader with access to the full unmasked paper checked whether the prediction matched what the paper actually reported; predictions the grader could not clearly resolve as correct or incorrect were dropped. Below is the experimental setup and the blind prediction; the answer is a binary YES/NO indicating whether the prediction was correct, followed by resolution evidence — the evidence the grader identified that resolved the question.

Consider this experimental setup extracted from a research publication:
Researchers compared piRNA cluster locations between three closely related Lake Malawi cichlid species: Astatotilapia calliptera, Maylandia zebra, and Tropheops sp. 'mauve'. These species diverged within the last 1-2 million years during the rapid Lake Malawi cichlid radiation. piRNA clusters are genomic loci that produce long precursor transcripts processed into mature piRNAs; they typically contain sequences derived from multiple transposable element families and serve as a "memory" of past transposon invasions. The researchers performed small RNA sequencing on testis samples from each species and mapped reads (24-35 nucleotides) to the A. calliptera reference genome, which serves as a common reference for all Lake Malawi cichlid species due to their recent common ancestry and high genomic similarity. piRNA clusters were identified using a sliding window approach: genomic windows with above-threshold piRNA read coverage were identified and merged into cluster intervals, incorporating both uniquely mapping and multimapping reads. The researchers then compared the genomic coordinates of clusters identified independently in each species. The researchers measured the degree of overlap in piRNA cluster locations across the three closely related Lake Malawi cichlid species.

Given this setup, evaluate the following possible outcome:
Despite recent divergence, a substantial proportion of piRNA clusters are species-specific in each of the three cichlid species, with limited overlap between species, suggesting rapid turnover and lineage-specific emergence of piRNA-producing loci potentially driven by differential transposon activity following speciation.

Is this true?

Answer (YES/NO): YES